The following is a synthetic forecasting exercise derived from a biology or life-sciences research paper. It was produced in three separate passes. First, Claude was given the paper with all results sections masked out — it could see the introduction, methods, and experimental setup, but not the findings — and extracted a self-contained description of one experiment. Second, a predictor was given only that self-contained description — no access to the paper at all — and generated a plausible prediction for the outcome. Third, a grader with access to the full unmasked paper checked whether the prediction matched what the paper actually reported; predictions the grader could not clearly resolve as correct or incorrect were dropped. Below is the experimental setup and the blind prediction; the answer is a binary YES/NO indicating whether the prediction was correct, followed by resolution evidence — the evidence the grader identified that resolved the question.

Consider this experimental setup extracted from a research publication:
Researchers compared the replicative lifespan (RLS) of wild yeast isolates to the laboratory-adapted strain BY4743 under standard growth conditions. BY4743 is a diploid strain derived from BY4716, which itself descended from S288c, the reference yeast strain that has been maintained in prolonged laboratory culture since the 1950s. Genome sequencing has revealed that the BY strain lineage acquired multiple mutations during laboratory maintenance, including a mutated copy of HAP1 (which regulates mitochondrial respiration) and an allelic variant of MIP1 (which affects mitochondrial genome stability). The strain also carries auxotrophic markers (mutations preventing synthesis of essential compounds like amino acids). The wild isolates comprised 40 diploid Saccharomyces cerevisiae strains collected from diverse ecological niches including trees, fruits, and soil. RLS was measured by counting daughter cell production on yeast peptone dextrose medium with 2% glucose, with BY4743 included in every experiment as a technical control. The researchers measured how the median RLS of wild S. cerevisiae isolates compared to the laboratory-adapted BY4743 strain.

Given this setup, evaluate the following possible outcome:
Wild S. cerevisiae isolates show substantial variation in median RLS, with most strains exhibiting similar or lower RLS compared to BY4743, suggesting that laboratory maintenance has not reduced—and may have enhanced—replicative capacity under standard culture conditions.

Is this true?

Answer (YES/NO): YES